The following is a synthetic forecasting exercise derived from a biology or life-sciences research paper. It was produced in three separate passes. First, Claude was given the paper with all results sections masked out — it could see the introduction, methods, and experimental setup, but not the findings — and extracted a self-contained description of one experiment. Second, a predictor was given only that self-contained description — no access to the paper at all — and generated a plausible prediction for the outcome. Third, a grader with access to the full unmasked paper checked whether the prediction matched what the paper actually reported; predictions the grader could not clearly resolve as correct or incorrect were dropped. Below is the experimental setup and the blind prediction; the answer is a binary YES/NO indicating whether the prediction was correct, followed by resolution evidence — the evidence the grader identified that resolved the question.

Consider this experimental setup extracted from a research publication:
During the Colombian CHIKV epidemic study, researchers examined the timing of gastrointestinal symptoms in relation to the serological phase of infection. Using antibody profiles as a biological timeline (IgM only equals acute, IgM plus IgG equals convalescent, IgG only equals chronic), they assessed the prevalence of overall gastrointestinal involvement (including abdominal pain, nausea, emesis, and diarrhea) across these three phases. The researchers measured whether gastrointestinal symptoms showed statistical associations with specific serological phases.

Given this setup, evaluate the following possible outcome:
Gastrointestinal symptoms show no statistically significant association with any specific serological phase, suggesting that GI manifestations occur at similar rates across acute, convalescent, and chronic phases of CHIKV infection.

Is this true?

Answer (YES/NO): NO